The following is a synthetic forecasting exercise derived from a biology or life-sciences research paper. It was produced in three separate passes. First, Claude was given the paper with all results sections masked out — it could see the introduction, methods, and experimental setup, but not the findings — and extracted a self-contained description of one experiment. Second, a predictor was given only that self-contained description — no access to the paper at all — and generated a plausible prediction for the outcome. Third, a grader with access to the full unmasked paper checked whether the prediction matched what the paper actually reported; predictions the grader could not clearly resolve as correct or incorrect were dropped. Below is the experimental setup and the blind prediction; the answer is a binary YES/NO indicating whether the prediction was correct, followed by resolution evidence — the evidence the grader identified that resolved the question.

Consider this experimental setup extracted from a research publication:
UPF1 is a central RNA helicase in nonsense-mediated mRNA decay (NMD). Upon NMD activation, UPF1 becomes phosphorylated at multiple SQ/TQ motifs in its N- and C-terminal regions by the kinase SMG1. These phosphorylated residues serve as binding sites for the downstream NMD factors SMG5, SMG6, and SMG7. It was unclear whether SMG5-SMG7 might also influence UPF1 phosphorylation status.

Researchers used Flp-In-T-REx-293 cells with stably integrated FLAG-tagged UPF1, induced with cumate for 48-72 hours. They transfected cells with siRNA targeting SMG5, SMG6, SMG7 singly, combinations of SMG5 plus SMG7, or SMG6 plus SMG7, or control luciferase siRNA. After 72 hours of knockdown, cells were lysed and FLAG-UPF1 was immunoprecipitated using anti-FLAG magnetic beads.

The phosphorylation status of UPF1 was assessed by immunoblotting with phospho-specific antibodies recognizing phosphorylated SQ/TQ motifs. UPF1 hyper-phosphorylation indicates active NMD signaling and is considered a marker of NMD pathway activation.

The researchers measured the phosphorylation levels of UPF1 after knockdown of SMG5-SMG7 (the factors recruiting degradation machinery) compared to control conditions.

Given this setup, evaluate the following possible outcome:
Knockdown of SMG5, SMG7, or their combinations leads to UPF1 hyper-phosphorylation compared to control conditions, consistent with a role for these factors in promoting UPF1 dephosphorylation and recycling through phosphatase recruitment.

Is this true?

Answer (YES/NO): YES